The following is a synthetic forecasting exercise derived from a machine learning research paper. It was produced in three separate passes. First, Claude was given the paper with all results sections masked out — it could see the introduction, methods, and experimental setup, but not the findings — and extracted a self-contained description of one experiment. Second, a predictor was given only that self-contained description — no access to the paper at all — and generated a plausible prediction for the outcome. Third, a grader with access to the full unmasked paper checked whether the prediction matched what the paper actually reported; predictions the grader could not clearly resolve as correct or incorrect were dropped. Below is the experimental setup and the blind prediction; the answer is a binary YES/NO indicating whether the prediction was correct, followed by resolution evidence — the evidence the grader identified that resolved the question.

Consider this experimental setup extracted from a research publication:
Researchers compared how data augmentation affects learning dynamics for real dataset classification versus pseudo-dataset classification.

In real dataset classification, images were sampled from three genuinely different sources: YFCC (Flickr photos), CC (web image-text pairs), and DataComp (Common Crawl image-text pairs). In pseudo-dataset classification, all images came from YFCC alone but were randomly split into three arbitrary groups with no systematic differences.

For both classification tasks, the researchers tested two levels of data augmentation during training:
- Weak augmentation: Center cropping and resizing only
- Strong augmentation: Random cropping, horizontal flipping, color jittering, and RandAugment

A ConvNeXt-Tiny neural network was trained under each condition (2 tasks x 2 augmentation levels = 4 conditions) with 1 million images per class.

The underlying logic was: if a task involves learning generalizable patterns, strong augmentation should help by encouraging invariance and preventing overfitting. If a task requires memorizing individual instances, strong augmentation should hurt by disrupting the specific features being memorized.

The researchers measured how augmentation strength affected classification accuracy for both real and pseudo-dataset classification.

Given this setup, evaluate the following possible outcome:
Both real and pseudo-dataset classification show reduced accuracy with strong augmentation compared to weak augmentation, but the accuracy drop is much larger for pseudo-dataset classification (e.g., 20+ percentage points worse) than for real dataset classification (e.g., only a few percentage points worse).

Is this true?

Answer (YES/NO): NO